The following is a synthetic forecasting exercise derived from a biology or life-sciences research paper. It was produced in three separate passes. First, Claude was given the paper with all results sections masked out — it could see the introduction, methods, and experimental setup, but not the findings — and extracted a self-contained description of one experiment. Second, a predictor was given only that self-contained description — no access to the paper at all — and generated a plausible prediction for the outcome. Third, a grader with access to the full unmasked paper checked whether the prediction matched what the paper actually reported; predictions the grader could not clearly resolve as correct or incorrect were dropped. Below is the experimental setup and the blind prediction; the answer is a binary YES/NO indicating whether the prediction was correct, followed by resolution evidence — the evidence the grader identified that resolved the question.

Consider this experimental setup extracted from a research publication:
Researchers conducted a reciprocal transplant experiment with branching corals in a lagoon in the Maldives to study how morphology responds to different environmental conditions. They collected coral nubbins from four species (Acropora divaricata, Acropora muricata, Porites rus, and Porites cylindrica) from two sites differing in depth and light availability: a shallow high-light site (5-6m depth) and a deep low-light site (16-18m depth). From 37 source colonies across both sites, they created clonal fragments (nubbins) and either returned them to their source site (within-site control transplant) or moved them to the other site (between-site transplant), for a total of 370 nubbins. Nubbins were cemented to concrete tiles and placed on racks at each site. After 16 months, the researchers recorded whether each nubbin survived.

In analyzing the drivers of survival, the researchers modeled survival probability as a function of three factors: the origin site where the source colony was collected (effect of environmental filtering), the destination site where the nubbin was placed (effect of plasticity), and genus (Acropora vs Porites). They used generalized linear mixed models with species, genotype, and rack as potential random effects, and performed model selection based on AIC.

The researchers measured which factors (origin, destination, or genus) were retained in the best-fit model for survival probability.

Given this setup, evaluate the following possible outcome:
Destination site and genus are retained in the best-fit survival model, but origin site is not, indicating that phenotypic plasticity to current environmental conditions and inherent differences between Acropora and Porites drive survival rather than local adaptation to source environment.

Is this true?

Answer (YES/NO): YES